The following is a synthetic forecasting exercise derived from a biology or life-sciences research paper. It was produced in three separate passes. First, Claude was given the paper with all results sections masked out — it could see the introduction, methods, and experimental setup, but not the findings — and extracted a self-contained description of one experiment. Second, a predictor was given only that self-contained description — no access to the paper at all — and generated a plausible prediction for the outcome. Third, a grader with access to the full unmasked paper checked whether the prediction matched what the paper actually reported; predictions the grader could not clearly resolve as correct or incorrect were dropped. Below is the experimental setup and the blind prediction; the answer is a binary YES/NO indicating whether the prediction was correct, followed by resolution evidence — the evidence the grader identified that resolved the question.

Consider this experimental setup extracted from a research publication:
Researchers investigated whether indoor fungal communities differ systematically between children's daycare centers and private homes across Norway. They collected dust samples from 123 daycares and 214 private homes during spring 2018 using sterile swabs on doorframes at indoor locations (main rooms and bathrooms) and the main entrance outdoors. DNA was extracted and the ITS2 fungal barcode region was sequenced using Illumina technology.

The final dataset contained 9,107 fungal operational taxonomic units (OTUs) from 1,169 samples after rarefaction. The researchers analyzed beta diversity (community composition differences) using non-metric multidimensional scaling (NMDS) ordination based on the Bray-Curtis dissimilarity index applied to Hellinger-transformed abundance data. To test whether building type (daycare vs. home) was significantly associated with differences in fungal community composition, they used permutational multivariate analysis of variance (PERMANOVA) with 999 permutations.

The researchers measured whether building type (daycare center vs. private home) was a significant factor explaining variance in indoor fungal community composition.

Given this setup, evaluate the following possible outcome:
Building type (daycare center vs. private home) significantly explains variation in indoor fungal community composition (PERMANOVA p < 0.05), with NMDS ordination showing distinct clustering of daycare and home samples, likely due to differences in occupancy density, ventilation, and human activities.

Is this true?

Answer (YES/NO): YES